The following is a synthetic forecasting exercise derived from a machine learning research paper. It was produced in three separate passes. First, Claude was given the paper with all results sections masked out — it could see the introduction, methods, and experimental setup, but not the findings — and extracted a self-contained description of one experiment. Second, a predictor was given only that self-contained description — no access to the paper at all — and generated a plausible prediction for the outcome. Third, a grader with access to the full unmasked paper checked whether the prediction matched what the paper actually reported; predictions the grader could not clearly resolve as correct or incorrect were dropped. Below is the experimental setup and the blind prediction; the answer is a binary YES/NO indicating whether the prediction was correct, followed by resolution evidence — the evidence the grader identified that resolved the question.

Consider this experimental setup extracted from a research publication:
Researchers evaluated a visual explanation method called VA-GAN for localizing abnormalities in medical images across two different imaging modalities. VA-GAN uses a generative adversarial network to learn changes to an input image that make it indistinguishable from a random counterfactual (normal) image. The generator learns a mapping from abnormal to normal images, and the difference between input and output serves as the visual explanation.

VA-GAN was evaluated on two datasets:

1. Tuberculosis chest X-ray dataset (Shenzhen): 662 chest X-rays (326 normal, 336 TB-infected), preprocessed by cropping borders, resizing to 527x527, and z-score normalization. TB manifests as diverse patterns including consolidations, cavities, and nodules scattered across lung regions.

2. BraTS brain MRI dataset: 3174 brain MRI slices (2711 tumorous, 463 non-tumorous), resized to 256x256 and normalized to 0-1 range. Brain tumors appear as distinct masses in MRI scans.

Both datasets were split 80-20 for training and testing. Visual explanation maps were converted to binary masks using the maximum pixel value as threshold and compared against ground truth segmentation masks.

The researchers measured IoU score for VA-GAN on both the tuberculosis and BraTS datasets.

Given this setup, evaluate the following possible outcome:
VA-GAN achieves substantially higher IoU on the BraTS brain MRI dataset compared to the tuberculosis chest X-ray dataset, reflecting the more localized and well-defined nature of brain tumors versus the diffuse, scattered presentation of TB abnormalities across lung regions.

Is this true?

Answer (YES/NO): YES